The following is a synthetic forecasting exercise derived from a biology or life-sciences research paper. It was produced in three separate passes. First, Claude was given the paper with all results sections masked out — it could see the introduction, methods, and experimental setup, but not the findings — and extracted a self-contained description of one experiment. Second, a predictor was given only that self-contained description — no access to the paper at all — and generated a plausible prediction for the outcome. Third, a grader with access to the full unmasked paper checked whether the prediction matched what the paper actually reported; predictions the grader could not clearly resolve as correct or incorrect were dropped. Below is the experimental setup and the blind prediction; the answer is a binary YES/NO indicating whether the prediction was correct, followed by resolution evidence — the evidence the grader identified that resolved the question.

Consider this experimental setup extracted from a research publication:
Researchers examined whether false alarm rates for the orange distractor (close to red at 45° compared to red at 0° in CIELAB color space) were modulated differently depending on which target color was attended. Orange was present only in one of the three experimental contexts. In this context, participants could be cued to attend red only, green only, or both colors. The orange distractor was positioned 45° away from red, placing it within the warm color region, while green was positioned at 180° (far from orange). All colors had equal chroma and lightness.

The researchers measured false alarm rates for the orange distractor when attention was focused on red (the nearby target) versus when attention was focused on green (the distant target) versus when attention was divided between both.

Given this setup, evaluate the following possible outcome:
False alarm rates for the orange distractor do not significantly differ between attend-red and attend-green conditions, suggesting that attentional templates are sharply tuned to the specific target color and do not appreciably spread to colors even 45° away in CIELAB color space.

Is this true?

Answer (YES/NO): NO